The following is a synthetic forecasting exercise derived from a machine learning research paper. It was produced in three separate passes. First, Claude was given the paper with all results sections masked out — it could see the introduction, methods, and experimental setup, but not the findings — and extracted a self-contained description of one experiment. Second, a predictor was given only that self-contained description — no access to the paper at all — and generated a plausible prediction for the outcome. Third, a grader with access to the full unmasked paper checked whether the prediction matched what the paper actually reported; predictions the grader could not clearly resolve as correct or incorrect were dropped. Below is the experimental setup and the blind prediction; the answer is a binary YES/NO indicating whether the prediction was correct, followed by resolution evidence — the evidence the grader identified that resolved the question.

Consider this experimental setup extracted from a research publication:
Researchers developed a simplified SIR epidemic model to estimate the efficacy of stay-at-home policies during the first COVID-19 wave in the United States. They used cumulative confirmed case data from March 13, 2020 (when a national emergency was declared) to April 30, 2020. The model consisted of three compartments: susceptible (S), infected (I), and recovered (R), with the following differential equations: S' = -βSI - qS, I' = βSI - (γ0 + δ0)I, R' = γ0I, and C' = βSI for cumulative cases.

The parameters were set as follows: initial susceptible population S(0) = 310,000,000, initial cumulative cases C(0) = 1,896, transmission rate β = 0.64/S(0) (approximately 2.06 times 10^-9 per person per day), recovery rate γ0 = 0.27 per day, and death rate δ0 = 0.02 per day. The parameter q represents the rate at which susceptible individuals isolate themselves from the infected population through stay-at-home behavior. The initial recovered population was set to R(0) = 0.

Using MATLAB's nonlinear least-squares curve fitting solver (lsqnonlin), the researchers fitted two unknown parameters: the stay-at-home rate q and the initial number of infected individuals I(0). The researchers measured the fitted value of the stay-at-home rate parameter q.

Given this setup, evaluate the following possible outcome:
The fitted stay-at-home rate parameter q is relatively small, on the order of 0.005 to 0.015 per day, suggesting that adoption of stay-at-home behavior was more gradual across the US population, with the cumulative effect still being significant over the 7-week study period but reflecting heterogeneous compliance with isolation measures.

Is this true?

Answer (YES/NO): NO